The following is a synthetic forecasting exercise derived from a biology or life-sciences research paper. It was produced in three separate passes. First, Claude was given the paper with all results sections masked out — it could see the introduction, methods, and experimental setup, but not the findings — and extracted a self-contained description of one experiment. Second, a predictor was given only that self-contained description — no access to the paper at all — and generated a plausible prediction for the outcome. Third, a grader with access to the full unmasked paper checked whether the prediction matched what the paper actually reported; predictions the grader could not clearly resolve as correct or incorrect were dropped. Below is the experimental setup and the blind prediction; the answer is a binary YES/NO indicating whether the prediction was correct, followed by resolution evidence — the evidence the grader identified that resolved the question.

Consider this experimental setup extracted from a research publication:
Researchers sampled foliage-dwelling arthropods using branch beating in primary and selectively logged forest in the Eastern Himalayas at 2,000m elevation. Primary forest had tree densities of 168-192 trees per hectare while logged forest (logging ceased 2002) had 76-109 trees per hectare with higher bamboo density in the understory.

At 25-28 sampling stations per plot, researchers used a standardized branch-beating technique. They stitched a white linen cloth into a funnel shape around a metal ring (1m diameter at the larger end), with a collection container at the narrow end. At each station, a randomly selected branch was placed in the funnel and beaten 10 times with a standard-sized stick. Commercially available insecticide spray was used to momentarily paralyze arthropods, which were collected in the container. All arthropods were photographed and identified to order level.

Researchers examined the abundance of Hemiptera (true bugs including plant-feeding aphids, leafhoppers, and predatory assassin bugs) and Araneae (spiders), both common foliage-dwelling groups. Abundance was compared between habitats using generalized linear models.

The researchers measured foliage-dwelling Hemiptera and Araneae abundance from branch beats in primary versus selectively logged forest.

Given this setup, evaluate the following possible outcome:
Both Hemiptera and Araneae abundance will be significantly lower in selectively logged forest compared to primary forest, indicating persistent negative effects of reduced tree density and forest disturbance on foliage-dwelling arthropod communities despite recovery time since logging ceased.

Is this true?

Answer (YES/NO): YES